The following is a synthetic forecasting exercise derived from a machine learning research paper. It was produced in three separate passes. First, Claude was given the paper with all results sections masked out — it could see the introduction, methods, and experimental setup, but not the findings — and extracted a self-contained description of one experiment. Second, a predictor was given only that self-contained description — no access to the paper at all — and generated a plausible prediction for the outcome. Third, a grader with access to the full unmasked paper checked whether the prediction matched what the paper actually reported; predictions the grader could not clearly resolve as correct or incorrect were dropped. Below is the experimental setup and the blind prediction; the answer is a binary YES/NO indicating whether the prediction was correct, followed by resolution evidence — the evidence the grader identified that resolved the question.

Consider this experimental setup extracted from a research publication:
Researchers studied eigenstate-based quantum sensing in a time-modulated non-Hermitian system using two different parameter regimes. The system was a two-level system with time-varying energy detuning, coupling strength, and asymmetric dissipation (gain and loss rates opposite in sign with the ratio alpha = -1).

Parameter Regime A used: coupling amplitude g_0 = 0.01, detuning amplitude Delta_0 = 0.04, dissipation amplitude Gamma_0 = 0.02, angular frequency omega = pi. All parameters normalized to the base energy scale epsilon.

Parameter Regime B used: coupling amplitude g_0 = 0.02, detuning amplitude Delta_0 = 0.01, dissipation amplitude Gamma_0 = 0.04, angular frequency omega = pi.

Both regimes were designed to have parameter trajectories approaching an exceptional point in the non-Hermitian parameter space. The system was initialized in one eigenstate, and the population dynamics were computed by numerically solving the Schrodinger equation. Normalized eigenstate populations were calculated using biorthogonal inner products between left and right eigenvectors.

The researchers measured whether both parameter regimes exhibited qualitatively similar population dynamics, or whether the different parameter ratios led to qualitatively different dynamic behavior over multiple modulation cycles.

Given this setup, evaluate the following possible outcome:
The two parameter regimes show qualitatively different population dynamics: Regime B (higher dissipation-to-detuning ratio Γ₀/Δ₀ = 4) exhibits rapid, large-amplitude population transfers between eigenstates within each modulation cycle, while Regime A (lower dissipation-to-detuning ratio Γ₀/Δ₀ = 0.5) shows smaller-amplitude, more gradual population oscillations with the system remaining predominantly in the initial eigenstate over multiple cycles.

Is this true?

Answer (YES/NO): NO